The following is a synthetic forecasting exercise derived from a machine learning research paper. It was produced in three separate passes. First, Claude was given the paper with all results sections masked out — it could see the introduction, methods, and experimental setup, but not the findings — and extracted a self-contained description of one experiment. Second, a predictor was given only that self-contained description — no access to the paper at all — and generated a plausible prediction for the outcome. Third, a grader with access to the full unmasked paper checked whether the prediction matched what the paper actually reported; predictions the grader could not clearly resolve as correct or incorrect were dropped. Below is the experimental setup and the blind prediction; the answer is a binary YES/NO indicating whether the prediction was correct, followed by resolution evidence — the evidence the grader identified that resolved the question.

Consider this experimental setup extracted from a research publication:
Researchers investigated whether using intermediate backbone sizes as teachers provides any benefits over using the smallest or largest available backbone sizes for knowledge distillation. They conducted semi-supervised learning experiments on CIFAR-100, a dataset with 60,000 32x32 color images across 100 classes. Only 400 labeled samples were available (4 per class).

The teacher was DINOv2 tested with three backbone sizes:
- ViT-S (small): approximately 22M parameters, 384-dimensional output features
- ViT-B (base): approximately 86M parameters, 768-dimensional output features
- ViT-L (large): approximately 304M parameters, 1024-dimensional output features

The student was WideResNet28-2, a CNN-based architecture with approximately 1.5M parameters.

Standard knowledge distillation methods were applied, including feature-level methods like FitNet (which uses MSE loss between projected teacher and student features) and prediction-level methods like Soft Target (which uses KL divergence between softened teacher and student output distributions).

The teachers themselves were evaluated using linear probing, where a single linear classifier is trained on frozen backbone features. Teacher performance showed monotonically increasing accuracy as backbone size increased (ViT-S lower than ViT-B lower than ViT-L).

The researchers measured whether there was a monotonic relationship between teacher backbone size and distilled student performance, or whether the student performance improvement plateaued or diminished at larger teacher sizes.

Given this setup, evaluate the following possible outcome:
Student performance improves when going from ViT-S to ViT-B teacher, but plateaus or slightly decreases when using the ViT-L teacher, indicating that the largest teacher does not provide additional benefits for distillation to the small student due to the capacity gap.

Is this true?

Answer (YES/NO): YES